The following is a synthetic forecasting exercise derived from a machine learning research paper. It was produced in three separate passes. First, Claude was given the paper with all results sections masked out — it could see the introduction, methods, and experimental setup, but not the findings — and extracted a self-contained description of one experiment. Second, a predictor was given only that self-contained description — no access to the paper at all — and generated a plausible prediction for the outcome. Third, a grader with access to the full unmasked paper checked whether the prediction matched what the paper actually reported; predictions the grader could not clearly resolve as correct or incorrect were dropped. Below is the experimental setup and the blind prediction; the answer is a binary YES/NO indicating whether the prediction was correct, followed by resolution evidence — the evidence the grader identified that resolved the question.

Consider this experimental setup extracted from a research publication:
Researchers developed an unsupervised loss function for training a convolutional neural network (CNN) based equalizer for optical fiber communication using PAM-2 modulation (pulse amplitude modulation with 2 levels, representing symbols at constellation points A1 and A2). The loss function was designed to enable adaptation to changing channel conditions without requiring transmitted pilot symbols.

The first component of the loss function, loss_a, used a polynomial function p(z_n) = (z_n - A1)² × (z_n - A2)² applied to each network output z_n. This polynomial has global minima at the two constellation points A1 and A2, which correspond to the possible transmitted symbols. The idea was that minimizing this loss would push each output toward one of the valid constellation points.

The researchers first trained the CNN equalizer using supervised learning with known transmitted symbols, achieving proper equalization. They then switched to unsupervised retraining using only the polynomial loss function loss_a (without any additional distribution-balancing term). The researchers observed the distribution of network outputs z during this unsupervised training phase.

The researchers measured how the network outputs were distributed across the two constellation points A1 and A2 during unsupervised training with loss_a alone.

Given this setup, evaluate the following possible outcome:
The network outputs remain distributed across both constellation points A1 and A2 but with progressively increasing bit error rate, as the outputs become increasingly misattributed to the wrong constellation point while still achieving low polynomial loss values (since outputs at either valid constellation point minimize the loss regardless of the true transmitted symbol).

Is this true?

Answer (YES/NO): NO